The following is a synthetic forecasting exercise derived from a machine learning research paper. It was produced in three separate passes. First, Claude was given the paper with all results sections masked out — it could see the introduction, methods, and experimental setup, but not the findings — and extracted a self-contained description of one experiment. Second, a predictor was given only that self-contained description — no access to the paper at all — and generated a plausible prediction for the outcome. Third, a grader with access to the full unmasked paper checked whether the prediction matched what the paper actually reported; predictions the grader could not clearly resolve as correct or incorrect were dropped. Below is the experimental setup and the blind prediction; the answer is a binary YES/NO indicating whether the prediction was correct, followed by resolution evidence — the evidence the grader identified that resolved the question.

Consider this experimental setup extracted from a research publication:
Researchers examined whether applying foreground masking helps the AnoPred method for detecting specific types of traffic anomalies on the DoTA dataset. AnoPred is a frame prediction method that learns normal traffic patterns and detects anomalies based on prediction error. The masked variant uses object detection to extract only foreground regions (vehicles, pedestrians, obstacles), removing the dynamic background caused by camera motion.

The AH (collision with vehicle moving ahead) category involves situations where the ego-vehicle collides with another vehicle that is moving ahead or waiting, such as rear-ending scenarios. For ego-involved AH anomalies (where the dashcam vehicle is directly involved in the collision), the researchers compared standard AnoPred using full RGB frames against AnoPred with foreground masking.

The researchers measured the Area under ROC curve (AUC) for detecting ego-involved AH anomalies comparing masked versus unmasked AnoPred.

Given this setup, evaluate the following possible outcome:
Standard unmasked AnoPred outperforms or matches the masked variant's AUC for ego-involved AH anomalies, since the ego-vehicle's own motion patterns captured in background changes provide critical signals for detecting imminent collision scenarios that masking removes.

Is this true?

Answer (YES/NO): YES